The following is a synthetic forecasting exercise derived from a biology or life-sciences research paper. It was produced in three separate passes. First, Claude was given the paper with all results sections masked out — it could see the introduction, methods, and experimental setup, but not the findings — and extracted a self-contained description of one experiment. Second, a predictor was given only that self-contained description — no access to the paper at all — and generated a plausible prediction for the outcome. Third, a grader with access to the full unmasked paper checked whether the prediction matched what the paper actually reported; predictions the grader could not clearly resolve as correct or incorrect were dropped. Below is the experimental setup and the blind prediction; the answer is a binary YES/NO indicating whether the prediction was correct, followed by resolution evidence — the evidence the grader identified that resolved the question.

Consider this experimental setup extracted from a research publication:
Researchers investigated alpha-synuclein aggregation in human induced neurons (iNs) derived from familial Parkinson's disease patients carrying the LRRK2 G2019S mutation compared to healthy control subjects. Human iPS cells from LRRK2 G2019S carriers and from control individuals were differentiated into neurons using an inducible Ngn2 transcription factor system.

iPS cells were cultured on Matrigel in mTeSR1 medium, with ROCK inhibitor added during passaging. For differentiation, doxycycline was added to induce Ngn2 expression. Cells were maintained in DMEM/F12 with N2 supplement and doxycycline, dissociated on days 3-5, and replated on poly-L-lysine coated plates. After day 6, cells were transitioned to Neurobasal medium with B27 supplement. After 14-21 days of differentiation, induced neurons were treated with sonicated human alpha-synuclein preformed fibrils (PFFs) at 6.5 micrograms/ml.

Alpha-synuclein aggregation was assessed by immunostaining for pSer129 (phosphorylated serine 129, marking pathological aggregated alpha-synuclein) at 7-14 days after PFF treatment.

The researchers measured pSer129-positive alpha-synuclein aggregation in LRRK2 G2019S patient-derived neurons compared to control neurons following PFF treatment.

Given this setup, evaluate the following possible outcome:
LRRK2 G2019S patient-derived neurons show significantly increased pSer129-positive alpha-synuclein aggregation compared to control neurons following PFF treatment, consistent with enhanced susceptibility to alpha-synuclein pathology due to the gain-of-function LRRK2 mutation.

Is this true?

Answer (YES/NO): YES